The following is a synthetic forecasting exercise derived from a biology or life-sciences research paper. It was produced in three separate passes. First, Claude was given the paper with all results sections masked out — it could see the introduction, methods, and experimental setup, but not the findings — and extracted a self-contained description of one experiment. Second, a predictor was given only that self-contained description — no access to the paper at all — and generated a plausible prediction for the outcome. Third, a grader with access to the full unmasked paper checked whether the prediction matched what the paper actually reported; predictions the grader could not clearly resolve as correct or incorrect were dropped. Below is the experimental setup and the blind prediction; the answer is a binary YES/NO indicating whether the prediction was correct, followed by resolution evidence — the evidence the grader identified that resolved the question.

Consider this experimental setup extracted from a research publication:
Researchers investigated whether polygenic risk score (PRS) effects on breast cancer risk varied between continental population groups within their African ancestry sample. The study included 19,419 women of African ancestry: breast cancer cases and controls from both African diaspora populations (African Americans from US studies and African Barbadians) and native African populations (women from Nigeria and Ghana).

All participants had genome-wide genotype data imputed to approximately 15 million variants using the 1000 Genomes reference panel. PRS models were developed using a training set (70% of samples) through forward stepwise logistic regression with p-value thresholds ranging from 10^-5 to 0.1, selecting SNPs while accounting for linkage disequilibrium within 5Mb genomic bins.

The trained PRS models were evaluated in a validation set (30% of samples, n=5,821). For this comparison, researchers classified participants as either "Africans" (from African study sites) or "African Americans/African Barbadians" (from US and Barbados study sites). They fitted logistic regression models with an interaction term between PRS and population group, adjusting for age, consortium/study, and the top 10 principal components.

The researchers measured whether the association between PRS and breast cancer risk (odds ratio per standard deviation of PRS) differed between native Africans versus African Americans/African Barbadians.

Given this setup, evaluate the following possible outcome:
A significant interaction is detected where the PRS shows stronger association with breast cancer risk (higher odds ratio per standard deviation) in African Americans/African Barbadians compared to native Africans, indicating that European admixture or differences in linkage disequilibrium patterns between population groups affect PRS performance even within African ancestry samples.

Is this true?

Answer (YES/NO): NO